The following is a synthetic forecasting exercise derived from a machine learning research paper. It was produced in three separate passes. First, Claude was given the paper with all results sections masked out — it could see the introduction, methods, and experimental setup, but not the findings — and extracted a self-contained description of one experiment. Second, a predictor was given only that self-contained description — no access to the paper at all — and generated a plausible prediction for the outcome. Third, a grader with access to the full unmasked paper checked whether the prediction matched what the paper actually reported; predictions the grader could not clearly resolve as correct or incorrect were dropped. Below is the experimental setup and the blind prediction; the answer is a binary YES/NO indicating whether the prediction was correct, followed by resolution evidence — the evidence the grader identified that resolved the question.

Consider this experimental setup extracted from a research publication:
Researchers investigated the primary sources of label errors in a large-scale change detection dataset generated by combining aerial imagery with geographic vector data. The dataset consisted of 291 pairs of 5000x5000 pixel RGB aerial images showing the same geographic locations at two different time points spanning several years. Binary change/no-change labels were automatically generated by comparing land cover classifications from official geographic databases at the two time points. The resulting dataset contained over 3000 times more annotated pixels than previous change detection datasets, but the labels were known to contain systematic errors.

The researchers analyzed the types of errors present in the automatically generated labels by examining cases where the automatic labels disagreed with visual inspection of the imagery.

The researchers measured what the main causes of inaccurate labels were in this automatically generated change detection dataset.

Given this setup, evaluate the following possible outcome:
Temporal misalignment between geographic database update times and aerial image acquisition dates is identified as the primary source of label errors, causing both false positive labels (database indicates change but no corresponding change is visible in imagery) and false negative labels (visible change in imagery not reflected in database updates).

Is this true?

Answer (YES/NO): NO